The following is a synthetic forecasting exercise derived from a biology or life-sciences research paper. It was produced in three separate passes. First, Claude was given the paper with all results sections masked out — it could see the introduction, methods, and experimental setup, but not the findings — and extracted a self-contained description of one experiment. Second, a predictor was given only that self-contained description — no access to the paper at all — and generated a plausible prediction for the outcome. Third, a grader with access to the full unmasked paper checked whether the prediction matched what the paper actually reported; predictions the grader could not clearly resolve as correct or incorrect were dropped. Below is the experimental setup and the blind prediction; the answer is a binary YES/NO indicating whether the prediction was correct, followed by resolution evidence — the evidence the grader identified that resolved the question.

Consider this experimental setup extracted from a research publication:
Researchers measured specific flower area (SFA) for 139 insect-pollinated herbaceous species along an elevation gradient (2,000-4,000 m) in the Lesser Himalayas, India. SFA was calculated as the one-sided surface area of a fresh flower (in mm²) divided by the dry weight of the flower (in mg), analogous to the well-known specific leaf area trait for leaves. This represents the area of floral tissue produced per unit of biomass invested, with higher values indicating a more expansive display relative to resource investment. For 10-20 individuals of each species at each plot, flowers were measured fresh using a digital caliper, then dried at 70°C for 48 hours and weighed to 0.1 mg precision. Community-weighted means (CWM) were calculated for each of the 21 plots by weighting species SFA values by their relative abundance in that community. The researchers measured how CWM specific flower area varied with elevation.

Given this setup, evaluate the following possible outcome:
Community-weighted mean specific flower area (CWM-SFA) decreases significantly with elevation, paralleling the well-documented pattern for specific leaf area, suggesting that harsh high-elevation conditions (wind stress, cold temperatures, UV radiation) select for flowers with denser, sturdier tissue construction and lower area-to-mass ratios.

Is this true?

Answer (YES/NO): YES